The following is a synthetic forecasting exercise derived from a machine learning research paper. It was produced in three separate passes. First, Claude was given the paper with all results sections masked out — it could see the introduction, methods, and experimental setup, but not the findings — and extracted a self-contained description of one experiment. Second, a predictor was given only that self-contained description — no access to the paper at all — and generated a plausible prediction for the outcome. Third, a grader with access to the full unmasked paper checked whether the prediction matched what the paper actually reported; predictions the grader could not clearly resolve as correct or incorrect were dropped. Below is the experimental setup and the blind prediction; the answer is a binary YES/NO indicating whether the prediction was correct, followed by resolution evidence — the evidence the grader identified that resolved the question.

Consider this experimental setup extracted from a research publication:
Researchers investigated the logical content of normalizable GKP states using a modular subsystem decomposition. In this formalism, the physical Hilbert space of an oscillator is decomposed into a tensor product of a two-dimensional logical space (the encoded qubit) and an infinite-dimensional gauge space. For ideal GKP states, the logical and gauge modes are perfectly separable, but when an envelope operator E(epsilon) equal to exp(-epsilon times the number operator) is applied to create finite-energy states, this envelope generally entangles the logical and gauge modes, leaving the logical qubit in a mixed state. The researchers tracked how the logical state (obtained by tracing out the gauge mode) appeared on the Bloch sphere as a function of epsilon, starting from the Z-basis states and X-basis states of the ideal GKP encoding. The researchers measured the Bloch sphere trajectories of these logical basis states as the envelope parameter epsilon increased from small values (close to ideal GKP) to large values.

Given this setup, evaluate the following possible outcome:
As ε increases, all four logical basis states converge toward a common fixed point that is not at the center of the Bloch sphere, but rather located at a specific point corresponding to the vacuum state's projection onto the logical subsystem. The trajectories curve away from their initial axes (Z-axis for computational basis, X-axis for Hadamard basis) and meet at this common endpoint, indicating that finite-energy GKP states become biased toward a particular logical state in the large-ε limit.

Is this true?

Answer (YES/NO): YES